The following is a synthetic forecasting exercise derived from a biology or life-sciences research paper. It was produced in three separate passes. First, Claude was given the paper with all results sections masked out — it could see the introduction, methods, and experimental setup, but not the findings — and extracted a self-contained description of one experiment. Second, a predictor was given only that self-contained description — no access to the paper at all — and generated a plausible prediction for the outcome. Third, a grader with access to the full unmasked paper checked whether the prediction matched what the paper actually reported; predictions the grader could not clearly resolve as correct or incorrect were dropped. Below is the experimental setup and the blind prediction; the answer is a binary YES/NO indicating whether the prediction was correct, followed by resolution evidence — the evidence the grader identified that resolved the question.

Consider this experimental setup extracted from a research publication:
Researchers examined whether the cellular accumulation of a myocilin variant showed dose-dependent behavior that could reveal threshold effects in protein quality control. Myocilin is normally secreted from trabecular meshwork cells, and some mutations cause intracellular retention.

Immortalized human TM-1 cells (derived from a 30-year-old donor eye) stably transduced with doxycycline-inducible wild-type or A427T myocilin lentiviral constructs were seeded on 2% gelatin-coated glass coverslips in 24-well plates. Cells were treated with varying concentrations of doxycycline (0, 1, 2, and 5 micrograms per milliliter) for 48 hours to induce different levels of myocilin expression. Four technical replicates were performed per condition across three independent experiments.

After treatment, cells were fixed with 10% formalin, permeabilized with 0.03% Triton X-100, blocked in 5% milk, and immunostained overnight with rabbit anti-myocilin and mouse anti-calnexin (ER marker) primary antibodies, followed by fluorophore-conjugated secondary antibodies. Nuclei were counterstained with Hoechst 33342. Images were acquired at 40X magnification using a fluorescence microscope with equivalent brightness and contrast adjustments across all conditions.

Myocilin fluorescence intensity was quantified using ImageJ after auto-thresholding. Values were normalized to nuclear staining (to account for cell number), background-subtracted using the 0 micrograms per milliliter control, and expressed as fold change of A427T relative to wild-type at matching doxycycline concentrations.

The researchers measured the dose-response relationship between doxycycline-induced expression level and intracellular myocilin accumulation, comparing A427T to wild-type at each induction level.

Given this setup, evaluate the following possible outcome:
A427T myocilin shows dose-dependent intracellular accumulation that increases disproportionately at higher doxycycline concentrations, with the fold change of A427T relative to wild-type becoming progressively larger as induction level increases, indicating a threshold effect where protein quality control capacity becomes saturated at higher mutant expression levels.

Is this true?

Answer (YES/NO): NO